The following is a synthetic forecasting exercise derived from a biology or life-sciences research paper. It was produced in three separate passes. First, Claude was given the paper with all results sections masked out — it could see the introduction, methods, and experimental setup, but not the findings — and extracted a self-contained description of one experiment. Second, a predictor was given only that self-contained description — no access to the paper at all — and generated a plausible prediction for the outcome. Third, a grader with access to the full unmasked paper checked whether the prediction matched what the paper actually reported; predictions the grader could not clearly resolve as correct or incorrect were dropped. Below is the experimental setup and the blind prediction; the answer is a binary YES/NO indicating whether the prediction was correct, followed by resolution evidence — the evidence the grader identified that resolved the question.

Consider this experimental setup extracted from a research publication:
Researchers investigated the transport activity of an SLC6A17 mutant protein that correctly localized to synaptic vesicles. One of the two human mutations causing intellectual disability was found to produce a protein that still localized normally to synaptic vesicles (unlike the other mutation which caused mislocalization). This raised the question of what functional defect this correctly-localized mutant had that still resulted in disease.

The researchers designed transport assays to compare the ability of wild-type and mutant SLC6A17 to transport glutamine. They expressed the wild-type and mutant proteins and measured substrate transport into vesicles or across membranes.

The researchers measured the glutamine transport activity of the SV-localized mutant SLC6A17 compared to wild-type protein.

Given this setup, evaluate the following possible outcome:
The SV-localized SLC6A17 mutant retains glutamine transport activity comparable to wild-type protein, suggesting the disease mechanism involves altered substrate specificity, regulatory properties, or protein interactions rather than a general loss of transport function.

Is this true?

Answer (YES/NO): NO